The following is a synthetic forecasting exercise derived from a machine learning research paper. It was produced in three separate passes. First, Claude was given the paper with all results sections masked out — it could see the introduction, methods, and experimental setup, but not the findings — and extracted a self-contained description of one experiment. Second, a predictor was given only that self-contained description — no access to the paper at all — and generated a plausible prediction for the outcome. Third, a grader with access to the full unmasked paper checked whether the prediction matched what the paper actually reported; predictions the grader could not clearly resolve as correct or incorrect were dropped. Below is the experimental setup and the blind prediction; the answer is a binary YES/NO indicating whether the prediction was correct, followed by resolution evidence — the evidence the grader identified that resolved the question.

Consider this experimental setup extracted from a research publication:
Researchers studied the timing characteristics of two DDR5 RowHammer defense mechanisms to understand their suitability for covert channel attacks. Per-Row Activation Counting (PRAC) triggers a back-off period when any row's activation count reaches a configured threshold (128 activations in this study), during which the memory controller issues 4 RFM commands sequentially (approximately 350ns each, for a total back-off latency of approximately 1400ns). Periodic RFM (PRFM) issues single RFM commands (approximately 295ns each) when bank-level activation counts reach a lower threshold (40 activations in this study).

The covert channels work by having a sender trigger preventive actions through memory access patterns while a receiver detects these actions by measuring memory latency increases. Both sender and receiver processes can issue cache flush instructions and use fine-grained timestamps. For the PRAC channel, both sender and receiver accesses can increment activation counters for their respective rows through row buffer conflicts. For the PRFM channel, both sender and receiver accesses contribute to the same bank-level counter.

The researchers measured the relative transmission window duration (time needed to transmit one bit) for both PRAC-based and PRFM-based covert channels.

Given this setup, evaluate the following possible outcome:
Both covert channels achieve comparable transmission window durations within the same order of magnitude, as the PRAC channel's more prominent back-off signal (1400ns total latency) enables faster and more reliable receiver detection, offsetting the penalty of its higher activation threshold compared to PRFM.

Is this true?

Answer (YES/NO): NO